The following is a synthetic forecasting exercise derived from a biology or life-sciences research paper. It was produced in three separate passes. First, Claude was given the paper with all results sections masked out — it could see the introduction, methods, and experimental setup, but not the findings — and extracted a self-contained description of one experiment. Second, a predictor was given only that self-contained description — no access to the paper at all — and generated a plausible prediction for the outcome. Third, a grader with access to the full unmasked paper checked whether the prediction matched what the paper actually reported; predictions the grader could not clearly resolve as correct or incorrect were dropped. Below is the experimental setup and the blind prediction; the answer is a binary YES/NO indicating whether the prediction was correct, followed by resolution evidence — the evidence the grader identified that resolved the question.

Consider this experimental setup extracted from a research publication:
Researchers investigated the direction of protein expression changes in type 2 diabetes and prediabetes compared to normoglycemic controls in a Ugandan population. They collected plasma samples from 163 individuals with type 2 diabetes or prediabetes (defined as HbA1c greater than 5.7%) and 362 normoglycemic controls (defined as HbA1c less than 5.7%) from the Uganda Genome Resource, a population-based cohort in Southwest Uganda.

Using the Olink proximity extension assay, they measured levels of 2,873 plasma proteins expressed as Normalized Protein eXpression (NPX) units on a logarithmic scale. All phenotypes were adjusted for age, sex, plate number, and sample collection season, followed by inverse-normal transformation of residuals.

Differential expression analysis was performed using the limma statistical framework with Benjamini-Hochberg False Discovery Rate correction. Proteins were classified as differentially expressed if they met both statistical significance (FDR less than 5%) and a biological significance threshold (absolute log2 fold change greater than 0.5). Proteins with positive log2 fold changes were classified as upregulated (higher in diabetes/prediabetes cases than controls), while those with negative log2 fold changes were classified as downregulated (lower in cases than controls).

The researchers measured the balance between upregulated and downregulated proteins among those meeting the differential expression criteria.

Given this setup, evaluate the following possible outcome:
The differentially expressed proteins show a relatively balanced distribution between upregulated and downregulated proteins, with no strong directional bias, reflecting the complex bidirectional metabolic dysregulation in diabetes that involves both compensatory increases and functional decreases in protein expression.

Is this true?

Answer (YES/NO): NO